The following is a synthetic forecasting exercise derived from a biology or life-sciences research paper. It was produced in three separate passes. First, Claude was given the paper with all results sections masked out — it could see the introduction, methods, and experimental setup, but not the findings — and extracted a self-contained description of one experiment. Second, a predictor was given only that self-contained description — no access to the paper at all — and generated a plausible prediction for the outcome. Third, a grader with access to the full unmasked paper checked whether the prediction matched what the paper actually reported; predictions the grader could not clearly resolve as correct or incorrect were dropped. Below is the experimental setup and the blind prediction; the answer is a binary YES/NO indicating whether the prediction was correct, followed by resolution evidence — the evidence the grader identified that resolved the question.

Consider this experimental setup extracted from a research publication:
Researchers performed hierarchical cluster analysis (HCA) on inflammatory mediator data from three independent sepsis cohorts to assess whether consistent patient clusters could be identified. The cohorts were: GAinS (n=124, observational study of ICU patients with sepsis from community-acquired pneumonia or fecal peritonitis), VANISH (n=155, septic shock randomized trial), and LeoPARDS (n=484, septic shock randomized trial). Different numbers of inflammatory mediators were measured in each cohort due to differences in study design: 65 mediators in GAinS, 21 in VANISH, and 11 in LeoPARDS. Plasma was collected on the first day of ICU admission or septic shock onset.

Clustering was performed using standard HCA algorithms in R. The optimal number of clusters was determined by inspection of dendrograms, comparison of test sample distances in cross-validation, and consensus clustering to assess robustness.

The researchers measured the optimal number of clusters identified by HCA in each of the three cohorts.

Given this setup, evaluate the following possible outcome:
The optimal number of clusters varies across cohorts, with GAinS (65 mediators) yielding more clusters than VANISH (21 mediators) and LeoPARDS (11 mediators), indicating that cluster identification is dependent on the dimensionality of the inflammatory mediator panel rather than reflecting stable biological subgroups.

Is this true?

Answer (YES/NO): NO